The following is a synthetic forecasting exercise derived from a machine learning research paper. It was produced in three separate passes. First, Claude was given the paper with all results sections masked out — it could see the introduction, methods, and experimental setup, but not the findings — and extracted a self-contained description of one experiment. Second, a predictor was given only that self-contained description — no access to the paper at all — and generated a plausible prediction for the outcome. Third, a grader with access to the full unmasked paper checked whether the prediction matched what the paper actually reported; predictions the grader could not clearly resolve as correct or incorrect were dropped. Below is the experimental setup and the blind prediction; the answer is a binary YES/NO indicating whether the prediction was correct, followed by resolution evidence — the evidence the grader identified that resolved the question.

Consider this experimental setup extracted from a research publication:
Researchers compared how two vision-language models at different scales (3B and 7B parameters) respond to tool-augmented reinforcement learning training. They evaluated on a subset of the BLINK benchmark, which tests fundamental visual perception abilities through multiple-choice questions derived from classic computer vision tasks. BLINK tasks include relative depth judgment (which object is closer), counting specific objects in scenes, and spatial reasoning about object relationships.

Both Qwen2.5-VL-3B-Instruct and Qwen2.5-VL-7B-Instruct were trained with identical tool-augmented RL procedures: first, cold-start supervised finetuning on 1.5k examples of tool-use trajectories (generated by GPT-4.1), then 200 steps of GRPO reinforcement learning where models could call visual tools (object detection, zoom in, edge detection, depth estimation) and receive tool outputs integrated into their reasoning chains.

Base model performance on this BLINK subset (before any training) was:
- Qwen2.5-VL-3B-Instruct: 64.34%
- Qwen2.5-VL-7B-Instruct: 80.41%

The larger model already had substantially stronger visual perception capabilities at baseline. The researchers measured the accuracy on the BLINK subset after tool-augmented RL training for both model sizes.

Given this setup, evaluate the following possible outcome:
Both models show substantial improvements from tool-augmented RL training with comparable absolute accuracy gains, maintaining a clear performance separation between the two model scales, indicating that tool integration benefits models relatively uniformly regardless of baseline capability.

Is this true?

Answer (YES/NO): NO